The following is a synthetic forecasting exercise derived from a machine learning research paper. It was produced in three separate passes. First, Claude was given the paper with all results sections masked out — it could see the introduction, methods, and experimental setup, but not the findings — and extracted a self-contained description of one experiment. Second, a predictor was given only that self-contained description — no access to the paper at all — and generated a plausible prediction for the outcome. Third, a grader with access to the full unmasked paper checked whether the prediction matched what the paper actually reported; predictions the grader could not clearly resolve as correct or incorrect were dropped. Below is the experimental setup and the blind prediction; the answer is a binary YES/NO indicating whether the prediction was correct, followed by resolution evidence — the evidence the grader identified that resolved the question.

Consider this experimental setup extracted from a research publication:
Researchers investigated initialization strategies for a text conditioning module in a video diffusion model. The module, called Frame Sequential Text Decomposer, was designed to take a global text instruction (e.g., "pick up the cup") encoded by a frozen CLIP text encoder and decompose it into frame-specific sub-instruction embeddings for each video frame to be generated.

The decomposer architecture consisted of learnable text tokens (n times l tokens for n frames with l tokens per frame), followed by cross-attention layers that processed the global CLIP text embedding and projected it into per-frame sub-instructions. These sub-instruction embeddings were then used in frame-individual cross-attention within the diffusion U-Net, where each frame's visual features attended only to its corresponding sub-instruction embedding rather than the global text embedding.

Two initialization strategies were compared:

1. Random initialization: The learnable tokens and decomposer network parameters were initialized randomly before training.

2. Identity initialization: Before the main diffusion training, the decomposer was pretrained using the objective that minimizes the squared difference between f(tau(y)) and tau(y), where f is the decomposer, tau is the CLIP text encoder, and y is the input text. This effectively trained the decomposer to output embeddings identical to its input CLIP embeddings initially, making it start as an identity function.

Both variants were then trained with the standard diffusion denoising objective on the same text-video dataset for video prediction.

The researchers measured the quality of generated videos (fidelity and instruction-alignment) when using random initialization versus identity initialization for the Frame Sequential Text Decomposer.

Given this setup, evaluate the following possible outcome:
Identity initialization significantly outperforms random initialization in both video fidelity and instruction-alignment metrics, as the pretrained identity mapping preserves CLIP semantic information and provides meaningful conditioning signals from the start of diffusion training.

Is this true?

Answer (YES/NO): YES